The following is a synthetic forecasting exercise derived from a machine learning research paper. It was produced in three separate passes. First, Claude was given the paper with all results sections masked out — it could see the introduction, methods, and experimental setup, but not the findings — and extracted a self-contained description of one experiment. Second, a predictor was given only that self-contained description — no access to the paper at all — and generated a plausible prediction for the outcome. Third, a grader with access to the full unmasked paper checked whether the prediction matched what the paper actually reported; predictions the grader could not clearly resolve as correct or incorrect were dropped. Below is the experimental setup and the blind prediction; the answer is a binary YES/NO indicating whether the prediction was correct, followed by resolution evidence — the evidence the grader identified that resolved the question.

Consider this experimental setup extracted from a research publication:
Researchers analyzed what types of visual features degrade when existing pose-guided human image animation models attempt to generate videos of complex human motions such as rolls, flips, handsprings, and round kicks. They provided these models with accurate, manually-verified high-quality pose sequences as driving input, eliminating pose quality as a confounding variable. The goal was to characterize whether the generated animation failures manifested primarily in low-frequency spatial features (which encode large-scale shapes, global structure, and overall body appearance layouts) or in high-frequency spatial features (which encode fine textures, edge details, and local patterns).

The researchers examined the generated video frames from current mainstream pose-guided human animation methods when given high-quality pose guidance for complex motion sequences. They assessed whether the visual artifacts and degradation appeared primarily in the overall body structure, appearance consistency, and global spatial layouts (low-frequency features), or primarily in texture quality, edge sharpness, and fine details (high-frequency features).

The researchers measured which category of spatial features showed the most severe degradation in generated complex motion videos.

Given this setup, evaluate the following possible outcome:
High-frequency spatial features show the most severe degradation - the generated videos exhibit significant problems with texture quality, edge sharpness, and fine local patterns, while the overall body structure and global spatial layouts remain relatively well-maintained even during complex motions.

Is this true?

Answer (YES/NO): NO